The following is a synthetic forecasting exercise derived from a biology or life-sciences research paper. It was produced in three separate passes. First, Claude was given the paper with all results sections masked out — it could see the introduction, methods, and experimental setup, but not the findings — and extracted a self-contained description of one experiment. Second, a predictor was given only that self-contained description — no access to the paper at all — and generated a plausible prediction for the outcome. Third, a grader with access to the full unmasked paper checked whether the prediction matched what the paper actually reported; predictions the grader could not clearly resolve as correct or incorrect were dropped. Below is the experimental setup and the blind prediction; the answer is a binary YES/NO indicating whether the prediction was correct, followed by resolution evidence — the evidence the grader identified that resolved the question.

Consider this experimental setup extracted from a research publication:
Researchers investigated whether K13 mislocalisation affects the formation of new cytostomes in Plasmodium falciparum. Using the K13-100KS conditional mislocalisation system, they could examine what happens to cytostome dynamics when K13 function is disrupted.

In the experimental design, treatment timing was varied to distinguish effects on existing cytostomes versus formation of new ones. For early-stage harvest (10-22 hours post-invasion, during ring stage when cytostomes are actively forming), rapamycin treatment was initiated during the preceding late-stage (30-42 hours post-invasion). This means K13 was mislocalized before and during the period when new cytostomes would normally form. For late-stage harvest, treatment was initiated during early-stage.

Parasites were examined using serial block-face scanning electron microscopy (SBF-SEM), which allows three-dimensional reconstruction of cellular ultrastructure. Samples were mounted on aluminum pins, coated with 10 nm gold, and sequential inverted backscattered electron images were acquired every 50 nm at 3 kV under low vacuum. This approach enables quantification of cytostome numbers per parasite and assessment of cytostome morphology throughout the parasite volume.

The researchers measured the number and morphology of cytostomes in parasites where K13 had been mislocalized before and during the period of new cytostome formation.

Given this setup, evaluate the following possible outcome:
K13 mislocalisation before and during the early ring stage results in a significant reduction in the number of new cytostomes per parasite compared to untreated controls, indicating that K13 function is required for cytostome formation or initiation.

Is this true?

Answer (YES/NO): YES